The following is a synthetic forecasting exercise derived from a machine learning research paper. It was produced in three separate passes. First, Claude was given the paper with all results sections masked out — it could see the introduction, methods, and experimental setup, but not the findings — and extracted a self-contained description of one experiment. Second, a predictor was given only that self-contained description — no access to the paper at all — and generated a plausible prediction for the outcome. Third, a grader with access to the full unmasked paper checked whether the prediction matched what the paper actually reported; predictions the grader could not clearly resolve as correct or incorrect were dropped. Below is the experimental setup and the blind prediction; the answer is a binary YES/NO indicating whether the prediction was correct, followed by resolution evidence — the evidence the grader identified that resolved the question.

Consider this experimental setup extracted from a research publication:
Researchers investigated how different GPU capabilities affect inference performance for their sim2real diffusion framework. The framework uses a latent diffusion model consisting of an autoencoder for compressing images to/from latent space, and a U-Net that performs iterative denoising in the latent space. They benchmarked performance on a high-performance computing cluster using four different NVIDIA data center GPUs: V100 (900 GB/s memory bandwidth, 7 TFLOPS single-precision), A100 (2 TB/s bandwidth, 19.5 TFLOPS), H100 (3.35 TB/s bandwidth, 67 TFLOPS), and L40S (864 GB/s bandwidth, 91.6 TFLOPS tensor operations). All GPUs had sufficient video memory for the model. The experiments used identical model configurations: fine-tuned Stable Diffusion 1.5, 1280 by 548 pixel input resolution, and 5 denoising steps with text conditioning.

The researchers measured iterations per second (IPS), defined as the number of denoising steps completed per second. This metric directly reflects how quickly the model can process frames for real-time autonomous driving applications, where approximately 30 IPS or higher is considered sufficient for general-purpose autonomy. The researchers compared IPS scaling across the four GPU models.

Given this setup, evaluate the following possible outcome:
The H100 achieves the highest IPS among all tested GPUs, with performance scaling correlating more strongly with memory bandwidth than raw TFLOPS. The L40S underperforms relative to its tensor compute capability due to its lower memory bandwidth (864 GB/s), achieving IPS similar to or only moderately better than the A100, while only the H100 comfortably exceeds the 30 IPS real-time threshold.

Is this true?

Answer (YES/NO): NO